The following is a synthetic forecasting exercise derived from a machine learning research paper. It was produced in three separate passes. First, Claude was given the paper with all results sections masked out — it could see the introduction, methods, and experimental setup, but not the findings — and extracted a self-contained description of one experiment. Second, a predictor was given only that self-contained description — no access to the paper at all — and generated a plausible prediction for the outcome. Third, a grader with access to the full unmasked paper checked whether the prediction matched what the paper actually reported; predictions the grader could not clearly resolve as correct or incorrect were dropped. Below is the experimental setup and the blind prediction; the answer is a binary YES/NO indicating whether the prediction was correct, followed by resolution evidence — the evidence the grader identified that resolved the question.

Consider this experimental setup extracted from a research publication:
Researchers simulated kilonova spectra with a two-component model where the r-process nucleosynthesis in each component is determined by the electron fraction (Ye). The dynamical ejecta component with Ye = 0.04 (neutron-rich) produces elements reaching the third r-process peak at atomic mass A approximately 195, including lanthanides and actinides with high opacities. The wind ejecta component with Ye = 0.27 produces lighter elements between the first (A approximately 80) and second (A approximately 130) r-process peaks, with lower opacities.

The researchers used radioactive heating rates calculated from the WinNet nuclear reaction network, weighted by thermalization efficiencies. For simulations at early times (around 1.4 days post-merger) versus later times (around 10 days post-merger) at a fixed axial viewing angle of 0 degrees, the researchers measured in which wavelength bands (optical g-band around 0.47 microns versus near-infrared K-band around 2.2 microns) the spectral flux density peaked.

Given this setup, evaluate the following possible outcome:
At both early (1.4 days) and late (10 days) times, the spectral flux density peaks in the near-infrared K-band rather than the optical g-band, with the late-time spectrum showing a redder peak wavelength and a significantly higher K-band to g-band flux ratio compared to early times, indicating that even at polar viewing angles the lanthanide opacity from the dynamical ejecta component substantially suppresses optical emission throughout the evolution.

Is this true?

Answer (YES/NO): NO